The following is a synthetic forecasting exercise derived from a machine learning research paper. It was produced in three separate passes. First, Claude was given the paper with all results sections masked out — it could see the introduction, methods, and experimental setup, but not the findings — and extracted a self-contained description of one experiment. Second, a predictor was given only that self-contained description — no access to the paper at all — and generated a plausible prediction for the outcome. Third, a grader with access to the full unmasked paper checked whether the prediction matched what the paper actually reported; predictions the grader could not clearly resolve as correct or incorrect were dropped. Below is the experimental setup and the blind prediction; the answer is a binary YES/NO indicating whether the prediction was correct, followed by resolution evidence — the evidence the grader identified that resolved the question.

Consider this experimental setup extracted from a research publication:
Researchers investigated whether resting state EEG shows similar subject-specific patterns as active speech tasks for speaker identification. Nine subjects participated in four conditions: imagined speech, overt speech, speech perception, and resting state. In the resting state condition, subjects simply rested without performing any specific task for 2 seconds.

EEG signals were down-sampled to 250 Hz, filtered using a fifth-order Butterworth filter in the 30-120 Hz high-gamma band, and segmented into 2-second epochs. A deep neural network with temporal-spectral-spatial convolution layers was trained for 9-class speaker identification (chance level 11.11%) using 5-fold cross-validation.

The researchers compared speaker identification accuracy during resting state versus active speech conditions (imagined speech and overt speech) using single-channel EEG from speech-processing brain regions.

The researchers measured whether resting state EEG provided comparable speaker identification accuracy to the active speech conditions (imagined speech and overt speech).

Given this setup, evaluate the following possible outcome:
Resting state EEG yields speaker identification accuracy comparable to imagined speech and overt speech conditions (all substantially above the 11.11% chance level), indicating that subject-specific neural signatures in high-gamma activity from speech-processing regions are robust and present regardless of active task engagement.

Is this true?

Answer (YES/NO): NO